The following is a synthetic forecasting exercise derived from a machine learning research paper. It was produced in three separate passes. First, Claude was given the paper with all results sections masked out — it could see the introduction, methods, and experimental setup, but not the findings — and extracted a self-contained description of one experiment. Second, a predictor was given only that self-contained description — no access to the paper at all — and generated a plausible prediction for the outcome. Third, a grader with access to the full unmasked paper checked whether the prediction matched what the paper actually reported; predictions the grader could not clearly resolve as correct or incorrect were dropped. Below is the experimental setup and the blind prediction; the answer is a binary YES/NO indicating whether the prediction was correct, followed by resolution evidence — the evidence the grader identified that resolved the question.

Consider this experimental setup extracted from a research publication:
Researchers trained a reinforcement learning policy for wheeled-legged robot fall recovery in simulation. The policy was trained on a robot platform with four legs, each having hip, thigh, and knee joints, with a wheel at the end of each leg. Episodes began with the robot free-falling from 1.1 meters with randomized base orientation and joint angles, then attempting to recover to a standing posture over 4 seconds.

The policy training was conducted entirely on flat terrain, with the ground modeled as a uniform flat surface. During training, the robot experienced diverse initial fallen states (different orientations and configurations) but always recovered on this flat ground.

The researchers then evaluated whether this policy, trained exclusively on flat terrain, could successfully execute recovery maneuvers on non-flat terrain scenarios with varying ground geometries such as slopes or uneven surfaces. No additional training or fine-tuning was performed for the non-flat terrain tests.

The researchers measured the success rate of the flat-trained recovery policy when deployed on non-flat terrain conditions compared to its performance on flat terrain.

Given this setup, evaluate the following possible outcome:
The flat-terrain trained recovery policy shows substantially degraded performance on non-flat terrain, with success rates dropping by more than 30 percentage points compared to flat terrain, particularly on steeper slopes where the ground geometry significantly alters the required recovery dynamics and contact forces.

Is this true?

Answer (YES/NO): NO